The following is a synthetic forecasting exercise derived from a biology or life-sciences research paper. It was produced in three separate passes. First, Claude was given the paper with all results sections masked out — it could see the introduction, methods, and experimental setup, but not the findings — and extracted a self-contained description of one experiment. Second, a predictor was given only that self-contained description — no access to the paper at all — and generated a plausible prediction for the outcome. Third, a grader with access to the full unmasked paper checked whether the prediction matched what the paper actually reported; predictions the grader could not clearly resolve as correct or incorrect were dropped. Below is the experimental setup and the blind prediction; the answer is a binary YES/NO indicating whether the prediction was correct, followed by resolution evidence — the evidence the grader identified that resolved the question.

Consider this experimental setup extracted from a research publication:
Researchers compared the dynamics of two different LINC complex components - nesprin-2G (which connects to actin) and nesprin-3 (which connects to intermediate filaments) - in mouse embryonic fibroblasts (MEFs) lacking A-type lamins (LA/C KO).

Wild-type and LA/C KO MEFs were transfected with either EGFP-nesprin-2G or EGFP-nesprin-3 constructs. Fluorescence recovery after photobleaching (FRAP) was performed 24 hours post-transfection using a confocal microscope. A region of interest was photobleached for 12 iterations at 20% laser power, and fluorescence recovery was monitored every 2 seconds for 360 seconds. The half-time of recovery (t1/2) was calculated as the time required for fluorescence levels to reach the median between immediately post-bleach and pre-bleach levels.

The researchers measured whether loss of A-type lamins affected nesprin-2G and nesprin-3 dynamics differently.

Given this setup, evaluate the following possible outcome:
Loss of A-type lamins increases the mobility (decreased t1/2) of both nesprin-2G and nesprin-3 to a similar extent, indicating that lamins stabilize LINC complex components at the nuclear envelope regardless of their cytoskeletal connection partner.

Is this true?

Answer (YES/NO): NO